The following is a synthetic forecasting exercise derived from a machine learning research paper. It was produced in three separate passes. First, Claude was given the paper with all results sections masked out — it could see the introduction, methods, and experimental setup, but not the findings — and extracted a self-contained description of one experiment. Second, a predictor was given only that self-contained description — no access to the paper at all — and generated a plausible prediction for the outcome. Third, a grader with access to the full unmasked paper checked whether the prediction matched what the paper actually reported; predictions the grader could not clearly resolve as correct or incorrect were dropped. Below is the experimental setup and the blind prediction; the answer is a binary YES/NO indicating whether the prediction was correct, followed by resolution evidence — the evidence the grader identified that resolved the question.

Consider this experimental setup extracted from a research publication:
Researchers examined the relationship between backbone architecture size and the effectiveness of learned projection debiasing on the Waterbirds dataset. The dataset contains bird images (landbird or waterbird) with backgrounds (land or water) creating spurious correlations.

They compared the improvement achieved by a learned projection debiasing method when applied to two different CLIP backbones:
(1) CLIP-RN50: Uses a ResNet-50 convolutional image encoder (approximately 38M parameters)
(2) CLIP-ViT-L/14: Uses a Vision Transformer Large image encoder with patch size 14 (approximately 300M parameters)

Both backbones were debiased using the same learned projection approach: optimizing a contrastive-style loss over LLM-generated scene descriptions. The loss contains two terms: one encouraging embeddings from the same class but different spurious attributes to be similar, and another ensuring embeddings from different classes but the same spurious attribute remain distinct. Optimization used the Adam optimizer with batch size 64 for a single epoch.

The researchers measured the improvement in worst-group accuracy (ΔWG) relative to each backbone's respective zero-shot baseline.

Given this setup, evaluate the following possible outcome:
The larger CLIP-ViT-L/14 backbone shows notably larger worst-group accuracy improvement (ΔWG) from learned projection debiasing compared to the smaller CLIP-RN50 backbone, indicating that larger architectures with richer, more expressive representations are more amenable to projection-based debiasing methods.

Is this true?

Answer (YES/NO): YES